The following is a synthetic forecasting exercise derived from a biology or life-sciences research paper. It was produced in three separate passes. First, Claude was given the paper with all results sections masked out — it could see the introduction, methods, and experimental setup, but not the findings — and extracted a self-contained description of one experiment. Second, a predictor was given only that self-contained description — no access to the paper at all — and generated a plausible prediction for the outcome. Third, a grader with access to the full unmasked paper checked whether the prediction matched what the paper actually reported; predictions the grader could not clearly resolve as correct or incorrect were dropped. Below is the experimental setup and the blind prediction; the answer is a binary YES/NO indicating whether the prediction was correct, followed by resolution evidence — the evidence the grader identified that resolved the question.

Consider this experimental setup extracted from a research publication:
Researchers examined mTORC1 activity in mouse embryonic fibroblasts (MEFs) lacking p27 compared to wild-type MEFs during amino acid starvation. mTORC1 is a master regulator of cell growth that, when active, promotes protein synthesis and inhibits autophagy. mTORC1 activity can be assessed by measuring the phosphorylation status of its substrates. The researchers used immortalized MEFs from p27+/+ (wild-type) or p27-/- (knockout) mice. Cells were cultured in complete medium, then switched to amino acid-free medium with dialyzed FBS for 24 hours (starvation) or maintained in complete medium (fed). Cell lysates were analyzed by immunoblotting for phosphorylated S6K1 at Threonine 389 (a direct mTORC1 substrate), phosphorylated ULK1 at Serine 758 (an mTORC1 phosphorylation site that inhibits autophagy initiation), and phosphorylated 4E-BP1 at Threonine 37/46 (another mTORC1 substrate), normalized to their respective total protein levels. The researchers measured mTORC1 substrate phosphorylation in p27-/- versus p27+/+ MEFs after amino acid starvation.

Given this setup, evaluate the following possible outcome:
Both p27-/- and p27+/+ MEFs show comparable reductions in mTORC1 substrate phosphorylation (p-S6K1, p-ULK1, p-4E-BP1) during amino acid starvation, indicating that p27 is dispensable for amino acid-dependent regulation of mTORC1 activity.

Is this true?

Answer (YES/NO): NO